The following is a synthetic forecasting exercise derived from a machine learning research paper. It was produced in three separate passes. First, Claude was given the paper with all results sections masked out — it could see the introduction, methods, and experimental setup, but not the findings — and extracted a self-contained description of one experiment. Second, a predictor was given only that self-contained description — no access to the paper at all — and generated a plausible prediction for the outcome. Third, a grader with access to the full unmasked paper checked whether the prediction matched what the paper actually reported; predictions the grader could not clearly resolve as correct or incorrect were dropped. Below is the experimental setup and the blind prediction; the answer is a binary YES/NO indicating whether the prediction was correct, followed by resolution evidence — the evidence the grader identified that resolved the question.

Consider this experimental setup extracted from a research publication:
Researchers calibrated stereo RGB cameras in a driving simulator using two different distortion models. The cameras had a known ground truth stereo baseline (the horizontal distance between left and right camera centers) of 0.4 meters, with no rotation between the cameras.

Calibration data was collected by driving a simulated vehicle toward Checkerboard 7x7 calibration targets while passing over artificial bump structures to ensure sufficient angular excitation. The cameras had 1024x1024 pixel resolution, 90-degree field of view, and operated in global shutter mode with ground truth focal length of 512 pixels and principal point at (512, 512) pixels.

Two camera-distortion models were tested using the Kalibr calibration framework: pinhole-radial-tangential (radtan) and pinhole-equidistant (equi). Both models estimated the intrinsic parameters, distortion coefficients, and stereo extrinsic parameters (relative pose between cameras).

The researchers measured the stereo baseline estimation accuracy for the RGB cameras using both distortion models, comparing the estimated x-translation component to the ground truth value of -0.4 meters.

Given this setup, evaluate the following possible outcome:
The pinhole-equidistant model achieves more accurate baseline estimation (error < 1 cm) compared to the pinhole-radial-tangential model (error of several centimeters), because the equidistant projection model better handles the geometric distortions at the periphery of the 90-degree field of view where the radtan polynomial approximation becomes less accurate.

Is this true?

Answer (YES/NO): NO